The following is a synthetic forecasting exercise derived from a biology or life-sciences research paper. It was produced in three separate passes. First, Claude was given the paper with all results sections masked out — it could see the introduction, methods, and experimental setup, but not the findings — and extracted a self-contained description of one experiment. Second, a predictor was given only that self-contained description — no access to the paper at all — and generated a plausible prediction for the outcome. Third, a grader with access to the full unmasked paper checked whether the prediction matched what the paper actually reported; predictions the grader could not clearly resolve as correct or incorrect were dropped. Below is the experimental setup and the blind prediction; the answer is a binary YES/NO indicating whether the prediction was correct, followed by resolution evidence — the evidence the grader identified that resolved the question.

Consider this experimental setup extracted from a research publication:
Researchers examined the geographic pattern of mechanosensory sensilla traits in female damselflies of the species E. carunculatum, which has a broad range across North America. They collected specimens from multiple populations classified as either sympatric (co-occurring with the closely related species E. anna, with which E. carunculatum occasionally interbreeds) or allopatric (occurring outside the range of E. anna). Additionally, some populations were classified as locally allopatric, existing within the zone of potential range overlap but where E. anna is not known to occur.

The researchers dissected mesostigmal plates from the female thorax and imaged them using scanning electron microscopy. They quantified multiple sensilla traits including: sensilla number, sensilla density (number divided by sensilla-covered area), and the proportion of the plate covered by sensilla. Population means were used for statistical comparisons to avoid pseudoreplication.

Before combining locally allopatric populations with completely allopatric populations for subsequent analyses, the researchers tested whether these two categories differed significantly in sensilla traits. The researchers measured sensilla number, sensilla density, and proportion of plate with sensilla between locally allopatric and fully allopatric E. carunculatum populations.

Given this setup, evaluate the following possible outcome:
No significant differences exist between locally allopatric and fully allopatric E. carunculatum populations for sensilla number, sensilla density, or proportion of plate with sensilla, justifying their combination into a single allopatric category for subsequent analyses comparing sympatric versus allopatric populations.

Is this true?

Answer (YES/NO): YES